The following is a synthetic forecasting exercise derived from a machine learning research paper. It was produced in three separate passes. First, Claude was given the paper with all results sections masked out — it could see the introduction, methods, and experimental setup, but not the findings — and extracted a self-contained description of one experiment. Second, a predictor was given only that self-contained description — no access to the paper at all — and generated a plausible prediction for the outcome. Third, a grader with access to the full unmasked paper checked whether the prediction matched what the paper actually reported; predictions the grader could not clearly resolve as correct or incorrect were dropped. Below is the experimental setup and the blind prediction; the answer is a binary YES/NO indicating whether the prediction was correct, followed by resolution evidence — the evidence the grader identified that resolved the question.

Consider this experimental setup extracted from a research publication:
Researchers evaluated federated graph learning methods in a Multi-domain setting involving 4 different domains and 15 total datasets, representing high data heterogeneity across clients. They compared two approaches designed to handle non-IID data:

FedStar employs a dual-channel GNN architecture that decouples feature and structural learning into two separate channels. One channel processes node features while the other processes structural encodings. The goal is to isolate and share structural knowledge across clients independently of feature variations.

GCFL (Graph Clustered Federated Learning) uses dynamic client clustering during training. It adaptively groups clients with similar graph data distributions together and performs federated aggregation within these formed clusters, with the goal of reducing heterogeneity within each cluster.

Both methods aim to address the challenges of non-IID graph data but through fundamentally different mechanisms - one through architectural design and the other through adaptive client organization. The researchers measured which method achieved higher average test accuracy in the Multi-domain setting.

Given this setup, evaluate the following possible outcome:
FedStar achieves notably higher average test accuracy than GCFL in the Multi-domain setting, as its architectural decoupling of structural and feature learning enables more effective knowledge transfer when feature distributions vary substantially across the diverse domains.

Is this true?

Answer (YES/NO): YES